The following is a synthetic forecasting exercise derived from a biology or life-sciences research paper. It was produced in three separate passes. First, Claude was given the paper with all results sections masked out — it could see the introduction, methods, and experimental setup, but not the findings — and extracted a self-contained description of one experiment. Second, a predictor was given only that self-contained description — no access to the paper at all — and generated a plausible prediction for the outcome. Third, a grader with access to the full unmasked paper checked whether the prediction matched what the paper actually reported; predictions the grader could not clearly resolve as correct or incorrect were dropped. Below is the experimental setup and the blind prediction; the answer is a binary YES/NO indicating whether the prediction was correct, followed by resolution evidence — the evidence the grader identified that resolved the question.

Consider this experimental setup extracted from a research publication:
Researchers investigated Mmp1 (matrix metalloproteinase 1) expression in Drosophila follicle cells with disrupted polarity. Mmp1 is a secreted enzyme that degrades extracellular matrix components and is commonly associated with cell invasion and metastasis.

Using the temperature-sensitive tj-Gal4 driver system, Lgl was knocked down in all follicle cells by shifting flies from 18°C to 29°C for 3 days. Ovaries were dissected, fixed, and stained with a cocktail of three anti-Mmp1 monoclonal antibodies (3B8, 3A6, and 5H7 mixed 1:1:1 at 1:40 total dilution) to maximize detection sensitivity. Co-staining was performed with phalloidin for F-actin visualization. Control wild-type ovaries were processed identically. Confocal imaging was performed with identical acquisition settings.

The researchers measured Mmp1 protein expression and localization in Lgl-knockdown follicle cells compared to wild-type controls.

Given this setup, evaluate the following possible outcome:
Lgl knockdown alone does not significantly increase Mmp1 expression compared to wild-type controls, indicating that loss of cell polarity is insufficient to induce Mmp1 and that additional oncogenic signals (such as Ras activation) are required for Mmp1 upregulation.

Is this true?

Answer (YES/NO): NO